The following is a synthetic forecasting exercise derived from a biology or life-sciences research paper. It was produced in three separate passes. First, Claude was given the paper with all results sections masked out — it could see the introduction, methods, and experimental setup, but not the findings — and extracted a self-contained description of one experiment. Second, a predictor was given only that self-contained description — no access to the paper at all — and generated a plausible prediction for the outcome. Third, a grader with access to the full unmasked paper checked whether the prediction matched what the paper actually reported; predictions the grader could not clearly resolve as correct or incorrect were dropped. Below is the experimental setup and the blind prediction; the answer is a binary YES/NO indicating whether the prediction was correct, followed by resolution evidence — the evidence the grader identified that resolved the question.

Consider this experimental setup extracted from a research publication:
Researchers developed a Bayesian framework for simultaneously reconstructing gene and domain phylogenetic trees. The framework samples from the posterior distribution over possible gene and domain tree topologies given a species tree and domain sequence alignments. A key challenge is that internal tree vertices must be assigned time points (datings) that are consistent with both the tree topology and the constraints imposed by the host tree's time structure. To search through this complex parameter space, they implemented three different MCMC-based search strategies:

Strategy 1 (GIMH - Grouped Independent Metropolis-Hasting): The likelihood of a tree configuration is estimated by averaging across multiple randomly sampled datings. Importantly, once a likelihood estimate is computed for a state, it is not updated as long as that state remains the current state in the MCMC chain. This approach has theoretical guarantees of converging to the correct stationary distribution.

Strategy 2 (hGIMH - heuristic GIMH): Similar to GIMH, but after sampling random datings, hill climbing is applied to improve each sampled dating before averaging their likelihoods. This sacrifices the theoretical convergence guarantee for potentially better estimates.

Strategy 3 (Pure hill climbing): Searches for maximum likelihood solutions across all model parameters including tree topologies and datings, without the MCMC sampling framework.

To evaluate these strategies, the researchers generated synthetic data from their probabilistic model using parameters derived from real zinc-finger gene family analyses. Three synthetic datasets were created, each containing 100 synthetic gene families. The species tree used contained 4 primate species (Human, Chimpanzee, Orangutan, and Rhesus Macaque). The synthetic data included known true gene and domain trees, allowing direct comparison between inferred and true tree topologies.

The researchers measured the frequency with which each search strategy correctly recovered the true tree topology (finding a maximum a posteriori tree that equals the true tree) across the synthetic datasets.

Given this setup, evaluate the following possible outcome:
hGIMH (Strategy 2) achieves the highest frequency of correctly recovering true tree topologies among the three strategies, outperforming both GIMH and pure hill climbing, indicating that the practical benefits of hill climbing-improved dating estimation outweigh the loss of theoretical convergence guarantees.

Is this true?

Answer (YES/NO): YES